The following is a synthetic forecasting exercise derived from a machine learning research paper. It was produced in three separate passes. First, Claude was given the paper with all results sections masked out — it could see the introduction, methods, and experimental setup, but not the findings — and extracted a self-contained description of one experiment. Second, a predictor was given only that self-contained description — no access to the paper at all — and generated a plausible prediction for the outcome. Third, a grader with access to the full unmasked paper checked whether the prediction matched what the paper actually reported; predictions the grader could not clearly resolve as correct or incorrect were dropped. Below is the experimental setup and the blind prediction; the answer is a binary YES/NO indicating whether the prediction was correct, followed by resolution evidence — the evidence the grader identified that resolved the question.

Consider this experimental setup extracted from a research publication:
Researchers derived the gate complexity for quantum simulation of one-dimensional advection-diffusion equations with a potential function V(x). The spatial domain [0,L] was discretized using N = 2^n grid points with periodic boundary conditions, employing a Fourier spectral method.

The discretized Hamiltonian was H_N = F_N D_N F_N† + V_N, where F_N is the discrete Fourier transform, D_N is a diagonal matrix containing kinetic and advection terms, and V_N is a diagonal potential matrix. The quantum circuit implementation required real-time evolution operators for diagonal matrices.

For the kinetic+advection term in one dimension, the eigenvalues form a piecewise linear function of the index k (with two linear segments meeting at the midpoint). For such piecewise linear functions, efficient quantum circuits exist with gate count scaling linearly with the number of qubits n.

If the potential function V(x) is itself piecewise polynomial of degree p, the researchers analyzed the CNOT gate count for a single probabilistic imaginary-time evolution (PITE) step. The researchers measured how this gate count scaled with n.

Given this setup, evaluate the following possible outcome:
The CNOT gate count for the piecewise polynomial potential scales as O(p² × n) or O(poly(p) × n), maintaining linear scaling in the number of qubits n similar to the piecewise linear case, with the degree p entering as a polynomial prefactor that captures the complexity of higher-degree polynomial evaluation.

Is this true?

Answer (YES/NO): NO